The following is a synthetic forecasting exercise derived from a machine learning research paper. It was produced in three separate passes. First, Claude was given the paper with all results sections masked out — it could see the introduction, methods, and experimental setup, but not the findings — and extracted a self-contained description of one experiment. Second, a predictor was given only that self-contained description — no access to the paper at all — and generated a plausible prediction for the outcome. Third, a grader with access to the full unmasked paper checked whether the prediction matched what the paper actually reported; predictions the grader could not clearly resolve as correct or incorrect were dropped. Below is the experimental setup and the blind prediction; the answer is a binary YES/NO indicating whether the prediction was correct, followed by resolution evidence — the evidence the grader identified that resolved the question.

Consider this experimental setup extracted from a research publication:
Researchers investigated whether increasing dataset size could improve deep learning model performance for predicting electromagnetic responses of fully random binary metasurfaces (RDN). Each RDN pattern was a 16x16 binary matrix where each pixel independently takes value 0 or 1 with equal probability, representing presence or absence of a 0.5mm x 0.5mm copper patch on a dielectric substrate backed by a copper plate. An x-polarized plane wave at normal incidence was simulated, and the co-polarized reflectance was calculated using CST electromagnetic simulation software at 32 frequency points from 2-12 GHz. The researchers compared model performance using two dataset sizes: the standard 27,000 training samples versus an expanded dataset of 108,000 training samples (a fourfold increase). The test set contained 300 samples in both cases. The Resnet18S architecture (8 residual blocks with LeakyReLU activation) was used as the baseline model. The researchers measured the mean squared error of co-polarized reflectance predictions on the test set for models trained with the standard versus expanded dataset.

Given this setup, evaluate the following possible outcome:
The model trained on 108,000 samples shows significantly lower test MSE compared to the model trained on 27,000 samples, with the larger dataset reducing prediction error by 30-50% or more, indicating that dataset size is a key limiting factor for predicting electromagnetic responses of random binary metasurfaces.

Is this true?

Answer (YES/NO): YES